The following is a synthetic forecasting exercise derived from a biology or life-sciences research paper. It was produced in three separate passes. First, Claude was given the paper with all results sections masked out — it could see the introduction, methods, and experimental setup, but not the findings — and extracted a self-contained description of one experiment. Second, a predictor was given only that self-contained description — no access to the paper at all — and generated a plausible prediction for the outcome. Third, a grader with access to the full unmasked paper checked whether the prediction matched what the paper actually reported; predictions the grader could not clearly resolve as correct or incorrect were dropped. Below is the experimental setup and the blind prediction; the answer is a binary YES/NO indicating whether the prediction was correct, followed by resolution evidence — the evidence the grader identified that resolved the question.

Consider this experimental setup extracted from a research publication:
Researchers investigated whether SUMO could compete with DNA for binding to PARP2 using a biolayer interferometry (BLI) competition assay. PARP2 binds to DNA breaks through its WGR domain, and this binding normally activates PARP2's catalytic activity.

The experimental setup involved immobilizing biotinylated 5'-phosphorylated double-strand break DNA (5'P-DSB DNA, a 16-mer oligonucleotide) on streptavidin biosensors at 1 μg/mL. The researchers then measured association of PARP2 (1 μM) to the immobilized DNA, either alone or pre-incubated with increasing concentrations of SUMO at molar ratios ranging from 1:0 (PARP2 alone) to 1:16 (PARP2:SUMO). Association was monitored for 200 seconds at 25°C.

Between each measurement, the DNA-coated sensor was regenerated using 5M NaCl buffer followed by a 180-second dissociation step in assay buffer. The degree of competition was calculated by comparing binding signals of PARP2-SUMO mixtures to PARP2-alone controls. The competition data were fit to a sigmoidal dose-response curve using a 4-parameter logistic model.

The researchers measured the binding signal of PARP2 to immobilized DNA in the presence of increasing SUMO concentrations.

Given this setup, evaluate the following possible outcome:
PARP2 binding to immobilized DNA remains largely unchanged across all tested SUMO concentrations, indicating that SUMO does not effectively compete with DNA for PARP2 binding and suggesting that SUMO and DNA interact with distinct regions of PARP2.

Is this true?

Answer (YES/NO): NO